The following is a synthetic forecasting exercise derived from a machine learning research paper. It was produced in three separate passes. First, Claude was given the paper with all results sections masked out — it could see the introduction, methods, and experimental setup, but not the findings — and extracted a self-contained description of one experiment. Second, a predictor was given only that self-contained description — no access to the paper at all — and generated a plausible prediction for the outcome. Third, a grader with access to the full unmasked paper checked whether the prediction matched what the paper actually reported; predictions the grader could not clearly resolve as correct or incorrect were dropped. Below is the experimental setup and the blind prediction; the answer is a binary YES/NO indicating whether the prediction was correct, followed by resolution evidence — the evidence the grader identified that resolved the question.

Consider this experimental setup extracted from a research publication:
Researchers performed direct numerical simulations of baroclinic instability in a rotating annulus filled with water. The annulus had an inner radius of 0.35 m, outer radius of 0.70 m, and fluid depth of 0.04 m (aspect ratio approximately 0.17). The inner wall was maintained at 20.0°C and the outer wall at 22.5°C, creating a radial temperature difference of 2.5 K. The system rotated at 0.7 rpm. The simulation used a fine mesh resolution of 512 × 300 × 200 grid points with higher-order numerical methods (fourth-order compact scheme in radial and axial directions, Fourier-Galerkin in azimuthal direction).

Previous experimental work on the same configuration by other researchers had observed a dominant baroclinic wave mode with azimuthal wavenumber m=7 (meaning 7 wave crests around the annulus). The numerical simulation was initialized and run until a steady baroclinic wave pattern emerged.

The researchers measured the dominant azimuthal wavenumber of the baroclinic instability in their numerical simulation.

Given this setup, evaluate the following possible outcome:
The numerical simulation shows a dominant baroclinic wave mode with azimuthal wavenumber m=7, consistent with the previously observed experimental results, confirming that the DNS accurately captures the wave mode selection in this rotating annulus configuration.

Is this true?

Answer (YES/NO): NO